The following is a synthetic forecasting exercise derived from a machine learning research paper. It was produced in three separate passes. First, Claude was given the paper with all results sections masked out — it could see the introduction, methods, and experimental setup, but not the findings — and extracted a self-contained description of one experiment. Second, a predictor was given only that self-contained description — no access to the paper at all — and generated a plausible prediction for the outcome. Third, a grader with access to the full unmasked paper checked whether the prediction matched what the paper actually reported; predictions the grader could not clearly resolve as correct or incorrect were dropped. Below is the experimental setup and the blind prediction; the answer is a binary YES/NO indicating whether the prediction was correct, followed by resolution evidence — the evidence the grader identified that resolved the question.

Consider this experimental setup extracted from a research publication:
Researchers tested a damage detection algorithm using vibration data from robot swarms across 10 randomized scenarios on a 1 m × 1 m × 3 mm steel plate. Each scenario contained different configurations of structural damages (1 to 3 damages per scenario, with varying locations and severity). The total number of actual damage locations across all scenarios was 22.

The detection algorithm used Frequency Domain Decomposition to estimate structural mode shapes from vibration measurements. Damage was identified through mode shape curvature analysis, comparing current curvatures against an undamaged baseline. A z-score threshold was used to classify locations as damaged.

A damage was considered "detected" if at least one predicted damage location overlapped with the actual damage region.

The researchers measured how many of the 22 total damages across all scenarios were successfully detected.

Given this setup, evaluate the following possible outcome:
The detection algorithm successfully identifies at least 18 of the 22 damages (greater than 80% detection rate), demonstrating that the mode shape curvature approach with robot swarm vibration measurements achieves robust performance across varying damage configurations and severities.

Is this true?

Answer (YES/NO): NO